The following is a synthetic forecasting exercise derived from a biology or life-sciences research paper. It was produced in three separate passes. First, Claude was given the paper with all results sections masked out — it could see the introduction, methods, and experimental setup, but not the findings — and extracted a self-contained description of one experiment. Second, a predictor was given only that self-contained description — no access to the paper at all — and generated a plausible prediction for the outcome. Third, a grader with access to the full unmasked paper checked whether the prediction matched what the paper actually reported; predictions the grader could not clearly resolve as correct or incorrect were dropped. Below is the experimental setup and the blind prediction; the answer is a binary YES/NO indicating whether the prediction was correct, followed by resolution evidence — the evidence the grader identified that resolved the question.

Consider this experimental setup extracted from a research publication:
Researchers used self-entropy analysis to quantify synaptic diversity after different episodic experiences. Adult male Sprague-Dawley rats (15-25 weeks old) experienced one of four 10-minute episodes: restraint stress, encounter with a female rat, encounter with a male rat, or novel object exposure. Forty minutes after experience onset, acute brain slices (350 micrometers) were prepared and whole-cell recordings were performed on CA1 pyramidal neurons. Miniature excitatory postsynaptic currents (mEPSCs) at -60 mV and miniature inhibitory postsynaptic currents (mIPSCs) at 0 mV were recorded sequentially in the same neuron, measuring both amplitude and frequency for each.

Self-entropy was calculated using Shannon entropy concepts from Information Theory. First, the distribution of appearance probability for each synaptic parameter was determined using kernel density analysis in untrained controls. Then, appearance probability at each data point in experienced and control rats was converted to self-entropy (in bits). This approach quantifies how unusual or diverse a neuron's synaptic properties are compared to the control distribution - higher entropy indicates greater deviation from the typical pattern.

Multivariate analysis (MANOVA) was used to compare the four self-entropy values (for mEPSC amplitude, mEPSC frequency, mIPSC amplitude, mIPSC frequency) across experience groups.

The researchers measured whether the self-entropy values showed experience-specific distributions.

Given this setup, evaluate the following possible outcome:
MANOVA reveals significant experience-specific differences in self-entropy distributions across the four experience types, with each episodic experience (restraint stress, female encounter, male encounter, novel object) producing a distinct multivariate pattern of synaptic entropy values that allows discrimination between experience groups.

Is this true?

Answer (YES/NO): YES